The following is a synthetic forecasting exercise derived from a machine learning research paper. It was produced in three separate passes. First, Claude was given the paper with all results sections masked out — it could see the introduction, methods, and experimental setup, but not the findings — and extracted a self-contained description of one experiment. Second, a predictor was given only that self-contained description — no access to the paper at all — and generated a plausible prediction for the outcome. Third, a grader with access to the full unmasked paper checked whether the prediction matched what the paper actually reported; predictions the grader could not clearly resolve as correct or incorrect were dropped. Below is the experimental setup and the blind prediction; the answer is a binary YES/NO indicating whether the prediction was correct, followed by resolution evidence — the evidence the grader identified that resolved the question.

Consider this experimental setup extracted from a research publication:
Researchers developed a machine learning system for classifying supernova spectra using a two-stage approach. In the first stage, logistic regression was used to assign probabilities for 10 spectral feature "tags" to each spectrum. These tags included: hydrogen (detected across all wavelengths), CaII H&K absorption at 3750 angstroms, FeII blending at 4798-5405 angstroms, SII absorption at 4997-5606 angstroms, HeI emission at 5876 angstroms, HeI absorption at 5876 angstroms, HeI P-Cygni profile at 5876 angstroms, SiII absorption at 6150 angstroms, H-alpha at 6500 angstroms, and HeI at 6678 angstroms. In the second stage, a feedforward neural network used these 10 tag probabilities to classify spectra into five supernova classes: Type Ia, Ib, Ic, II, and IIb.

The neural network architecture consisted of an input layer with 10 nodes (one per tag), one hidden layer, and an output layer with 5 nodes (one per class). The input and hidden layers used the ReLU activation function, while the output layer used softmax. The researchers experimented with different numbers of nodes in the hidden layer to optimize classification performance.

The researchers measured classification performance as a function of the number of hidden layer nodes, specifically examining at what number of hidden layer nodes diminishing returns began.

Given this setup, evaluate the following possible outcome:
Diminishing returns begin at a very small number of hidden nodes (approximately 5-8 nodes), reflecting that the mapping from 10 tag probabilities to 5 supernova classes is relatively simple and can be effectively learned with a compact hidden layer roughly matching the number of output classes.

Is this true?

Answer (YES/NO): NO